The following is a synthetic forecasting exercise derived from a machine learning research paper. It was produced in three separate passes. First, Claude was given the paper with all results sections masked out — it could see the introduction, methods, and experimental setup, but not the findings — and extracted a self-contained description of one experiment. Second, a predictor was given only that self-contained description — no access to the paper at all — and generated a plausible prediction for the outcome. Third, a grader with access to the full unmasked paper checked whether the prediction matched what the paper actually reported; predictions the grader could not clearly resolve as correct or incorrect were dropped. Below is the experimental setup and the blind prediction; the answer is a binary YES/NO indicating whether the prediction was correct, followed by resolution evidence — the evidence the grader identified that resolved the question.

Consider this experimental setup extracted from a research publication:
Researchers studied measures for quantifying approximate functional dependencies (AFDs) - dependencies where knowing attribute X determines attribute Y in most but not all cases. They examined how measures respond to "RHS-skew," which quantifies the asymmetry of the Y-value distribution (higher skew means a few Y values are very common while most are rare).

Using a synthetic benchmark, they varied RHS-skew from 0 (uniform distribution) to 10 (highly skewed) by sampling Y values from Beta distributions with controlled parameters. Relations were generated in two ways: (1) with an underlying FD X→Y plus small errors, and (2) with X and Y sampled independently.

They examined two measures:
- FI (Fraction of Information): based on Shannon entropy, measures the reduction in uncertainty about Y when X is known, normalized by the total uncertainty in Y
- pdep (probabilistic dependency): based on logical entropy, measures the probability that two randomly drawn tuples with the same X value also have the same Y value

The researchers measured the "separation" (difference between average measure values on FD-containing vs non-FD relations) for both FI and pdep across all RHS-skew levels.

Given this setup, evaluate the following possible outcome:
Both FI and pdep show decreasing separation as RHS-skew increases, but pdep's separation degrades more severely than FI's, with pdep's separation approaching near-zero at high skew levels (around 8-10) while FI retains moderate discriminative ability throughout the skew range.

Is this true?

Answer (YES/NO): NO